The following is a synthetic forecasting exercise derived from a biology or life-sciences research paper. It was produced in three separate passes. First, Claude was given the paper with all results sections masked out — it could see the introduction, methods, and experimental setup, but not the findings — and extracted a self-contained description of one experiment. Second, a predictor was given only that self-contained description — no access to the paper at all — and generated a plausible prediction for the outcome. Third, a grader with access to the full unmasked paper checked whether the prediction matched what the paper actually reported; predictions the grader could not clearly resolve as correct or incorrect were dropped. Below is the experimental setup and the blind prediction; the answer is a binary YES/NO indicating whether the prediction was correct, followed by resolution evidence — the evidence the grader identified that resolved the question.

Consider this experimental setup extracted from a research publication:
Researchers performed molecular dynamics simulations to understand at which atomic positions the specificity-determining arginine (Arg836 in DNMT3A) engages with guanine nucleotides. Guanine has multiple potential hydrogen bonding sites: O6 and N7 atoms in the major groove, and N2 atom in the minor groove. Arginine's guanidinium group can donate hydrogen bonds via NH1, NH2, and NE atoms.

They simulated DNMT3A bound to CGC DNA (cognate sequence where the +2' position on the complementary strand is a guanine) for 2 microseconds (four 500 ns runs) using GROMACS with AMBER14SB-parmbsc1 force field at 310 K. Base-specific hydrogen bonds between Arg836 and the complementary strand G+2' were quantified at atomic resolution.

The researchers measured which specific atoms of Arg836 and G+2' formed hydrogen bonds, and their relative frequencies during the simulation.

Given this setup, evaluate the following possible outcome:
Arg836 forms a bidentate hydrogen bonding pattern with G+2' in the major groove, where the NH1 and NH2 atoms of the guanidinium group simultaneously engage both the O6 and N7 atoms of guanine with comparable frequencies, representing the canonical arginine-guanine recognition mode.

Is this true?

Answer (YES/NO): NO